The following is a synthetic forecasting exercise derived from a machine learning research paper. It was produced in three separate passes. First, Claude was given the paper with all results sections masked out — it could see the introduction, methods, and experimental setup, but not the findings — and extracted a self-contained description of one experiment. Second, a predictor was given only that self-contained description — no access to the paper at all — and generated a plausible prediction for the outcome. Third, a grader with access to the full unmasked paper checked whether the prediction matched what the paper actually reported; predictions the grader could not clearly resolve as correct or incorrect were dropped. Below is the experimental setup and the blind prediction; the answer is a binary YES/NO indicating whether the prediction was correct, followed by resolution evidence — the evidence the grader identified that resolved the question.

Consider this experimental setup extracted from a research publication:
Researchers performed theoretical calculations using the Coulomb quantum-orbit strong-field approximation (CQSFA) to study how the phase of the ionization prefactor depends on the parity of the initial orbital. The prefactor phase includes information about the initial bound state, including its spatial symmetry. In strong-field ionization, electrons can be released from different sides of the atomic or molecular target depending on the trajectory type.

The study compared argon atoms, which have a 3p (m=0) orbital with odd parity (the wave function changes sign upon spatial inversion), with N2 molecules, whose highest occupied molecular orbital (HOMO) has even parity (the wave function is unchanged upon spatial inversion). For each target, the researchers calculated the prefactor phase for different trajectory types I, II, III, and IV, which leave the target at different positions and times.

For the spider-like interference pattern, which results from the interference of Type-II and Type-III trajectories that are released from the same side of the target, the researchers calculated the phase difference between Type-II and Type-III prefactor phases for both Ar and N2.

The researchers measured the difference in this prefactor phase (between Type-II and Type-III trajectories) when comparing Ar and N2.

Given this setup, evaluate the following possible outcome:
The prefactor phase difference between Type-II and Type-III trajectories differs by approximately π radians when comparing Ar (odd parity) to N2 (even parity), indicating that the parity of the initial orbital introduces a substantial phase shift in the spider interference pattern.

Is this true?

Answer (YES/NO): NO